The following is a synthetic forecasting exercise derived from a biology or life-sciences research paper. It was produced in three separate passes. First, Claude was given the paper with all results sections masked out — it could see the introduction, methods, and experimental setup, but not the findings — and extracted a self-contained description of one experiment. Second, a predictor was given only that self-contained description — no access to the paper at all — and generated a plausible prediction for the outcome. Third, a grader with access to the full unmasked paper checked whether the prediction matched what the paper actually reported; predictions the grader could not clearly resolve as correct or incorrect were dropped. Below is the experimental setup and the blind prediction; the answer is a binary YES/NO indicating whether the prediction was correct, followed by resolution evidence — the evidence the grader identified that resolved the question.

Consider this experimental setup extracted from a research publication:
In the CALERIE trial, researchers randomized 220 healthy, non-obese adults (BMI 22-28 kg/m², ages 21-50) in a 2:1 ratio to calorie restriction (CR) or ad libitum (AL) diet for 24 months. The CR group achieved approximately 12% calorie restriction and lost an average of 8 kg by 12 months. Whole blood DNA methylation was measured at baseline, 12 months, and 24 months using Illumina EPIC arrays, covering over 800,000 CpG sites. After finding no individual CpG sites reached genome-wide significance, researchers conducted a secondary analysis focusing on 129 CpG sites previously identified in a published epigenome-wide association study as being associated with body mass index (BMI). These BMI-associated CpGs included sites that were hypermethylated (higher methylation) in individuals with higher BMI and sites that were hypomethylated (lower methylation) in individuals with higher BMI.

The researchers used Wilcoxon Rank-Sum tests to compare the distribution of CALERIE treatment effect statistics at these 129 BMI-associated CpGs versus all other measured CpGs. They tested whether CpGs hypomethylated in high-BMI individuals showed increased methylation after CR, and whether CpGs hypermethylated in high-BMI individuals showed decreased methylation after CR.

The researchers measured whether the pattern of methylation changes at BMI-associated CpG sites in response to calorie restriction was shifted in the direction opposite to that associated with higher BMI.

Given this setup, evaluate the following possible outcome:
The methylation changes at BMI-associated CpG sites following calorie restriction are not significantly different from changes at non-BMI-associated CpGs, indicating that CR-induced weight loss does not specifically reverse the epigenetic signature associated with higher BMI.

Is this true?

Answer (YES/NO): NO